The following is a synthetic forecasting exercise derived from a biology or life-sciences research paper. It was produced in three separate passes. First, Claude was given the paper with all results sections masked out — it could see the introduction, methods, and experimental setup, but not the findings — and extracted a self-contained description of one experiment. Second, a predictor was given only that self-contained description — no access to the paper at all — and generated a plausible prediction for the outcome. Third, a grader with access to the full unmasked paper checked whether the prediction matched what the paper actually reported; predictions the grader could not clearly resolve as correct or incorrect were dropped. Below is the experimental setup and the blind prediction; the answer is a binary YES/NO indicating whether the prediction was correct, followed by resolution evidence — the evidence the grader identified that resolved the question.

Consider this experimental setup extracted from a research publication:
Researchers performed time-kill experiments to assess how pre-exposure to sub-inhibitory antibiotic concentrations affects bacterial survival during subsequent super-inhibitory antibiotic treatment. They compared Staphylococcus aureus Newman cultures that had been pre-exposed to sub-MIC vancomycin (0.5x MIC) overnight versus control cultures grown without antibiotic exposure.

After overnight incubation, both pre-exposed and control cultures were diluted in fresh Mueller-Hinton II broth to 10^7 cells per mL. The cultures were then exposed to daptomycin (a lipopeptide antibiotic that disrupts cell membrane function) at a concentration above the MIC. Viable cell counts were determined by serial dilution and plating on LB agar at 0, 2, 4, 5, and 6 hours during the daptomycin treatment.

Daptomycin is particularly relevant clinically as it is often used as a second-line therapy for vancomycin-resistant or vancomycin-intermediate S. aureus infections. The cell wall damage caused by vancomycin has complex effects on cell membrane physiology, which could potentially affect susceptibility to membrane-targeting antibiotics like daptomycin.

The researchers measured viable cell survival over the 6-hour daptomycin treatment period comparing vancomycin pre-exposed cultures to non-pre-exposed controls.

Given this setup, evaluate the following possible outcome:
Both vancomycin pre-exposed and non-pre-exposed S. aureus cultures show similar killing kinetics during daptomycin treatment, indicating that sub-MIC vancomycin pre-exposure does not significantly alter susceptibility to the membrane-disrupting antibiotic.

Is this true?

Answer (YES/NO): NO